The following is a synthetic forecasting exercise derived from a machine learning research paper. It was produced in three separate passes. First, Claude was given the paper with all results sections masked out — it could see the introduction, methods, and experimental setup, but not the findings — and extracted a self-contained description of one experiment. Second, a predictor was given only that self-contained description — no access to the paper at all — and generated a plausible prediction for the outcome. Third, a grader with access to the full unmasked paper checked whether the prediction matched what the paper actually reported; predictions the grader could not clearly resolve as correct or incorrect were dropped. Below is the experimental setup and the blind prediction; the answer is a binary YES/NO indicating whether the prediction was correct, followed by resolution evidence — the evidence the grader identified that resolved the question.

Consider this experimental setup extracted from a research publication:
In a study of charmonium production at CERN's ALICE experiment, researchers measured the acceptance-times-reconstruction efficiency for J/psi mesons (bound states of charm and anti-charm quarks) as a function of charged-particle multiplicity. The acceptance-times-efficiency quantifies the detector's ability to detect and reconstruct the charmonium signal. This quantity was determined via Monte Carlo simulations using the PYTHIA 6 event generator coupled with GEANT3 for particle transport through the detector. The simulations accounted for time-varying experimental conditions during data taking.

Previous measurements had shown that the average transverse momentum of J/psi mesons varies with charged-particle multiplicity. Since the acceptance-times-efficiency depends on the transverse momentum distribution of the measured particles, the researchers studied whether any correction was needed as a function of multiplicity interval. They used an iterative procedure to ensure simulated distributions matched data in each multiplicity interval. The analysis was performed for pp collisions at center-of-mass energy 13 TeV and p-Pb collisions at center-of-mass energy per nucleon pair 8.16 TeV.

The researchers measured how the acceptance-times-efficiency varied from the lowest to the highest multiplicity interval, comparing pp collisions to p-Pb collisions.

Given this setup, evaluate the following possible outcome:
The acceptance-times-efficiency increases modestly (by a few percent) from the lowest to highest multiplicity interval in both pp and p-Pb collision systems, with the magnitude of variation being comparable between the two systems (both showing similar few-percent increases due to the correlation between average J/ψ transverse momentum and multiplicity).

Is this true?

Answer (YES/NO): NO